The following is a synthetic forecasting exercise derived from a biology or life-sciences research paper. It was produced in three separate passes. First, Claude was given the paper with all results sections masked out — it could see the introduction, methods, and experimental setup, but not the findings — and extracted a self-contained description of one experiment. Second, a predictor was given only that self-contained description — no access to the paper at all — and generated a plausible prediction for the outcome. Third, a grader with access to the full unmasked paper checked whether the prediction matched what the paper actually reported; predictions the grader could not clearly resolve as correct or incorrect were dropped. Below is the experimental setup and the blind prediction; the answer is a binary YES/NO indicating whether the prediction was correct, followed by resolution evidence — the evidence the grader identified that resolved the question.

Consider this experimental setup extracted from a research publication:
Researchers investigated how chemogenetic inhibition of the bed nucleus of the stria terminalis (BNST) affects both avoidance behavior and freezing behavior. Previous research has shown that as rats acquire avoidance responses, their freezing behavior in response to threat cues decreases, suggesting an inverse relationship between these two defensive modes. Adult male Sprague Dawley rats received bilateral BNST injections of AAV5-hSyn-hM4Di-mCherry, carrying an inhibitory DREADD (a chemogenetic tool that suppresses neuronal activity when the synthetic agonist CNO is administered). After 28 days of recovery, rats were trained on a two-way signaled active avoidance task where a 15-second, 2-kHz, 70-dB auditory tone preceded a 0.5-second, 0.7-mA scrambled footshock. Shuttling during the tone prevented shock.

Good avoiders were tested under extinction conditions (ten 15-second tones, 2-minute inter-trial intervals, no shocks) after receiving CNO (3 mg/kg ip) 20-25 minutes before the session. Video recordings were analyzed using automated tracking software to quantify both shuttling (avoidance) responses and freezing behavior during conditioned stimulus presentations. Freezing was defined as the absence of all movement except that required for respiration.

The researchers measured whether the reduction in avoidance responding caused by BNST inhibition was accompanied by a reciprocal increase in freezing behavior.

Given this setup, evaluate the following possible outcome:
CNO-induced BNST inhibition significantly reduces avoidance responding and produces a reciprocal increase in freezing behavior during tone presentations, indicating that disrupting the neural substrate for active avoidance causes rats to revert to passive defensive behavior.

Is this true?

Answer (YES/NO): NO